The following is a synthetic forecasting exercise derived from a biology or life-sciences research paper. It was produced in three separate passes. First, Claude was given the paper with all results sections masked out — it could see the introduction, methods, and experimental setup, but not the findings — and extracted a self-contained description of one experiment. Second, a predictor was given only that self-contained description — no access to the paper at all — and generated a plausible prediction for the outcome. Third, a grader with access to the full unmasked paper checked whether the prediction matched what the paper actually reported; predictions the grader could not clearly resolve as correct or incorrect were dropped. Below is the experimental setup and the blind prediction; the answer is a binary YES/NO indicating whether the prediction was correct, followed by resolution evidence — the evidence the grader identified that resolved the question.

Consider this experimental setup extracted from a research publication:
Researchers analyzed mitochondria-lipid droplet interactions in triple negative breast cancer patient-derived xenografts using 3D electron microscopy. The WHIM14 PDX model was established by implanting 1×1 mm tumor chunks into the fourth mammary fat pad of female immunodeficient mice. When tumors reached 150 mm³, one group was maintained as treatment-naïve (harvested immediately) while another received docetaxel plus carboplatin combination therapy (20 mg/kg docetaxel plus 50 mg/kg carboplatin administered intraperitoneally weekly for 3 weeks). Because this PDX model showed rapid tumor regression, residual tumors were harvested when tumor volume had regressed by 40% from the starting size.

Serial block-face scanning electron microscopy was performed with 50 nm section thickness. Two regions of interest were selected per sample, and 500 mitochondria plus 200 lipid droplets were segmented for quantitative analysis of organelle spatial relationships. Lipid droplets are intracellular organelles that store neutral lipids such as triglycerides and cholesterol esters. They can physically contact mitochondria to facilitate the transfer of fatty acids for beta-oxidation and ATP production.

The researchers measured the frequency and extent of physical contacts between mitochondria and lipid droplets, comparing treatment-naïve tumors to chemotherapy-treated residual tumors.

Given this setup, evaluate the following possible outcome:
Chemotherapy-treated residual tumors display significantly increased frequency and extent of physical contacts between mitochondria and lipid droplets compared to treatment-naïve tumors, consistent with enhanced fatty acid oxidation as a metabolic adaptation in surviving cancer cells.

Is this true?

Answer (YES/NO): NO